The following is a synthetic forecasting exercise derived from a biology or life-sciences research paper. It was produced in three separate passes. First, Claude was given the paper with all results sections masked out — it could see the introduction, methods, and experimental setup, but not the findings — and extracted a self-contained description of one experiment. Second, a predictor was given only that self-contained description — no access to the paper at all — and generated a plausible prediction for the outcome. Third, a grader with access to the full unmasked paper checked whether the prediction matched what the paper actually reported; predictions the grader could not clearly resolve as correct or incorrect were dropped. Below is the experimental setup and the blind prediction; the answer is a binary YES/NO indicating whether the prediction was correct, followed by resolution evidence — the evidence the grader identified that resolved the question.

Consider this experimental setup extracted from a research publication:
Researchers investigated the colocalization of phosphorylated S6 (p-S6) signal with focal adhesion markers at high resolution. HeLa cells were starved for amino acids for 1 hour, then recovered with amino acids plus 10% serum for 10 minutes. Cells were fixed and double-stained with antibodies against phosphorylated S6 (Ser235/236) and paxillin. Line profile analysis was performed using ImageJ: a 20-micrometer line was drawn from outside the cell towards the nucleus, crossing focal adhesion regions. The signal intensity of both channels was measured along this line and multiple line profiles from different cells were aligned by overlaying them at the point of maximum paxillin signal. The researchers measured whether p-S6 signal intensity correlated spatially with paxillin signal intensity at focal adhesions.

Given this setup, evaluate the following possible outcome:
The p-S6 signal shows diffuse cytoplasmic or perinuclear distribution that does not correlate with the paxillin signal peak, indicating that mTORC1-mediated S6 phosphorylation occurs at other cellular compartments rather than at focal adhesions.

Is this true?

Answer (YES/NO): NO